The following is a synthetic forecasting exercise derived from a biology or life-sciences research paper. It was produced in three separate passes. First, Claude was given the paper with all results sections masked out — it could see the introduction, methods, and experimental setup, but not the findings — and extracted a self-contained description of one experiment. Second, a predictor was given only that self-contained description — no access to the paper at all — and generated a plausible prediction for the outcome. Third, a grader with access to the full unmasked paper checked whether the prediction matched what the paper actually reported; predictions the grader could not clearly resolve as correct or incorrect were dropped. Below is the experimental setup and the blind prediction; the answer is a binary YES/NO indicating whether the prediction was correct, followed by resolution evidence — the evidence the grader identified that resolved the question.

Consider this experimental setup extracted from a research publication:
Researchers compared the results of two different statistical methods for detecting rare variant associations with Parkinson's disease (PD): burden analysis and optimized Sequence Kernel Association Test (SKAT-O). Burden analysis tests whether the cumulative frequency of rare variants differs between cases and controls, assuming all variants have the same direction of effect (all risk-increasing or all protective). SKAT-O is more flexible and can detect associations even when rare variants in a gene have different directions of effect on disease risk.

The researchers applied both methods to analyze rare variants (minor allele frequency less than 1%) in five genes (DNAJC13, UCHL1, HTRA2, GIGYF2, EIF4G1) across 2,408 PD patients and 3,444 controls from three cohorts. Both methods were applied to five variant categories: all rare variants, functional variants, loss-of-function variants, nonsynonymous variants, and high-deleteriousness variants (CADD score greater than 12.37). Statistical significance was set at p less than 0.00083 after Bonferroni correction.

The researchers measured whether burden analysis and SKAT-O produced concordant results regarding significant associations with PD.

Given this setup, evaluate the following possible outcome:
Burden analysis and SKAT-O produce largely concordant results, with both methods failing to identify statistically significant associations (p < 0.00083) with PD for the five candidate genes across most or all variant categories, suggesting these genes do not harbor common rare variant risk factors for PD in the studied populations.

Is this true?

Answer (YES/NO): NO